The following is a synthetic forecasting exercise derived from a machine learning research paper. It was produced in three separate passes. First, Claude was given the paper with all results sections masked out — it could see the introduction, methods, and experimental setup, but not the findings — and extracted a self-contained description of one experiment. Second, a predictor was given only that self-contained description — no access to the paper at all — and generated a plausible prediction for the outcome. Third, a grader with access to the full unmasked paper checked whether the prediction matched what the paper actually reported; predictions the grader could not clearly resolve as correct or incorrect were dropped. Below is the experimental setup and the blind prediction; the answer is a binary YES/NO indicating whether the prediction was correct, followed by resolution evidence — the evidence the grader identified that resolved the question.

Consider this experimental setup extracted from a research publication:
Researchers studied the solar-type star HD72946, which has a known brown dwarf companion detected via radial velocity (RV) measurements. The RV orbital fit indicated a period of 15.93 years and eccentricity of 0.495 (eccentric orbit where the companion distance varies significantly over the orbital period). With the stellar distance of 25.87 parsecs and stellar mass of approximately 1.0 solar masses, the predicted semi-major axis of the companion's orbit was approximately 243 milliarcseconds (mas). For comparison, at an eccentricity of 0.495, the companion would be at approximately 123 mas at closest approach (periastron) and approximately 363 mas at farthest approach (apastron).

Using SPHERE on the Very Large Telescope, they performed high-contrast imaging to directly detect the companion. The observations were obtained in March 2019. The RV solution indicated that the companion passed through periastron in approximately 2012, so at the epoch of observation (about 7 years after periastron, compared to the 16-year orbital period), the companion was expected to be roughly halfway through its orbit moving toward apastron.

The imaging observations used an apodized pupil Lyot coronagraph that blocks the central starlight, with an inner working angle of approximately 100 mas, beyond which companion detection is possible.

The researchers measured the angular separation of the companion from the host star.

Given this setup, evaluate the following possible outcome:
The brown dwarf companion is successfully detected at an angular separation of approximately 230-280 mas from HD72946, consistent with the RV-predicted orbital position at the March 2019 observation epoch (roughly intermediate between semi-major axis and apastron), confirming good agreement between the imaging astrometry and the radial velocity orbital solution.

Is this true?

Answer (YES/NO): YES